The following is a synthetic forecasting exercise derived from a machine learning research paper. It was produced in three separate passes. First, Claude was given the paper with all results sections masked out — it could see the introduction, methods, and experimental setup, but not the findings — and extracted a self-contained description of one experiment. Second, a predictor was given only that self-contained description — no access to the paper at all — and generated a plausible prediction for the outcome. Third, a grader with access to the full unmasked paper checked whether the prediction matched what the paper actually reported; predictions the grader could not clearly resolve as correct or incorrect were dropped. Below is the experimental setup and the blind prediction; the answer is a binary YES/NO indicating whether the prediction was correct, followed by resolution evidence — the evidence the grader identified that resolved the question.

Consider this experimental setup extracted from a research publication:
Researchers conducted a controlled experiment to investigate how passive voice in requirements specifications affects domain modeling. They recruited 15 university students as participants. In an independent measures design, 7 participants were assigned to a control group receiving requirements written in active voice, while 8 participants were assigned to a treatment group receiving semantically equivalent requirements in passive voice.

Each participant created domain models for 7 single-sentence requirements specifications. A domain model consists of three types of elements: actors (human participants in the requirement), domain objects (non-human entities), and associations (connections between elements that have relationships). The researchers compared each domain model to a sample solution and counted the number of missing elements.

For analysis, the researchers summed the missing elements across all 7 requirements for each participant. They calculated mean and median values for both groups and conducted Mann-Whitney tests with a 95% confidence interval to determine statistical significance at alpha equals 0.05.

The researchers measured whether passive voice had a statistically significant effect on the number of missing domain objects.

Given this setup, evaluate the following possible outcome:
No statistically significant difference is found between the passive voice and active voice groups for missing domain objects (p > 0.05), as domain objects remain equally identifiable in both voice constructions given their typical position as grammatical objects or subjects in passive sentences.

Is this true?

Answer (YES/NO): YES